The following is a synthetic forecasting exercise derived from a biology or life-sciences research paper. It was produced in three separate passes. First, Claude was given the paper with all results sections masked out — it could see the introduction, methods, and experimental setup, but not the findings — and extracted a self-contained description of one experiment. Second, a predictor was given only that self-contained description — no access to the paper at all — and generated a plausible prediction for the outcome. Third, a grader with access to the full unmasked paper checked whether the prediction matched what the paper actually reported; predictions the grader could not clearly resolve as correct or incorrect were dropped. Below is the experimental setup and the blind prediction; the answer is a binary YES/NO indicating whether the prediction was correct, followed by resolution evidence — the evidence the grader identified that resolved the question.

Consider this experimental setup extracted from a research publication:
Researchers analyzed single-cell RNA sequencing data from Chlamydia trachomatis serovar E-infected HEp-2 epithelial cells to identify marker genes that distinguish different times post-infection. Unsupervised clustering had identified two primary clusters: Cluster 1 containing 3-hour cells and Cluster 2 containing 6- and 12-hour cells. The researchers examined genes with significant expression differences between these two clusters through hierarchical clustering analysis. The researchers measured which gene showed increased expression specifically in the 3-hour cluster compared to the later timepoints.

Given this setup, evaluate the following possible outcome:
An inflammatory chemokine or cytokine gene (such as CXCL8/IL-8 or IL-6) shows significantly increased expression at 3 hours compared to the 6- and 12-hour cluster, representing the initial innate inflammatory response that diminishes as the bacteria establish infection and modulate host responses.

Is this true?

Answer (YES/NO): NO